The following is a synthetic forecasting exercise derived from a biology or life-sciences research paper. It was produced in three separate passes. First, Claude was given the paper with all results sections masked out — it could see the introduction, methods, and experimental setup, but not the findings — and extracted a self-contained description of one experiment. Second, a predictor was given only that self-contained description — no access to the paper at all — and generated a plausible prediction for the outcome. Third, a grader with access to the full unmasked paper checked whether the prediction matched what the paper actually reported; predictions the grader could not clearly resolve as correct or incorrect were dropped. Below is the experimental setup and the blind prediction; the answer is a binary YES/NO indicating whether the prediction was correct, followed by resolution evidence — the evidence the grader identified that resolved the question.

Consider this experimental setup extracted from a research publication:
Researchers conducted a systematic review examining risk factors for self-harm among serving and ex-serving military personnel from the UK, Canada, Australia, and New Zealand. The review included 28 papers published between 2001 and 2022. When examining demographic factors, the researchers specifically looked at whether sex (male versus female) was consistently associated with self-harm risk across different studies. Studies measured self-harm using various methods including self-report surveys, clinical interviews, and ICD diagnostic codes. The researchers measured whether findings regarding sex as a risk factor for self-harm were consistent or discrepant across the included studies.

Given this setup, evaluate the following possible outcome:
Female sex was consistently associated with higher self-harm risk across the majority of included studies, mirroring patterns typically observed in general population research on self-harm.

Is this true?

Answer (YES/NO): NO